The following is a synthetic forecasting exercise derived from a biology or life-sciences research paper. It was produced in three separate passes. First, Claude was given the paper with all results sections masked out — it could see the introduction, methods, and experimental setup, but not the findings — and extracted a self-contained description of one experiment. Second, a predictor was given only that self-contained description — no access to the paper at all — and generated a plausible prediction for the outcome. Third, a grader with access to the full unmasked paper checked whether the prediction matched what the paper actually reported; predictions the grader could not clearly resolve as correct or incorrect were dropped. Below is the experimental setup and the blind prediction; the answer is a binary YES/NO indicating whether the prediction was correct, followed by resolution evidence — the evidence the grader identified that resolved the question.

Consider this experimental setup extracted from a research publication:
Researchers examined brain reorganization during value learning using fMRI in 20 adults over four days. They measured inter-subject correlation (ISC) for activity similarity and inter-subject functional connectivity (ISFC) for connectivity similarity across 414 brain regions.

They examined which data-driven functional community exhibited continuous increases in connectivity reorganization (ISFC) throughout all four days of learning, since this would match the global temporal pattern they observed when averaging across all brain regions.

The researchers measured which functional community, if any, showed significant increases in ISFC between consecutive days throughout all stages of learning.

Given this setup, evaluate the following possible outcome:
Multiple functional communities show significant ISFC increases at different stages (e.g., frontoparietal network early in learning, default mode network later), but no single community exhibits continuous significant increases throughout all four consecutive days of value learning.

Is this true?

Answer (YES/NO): NO